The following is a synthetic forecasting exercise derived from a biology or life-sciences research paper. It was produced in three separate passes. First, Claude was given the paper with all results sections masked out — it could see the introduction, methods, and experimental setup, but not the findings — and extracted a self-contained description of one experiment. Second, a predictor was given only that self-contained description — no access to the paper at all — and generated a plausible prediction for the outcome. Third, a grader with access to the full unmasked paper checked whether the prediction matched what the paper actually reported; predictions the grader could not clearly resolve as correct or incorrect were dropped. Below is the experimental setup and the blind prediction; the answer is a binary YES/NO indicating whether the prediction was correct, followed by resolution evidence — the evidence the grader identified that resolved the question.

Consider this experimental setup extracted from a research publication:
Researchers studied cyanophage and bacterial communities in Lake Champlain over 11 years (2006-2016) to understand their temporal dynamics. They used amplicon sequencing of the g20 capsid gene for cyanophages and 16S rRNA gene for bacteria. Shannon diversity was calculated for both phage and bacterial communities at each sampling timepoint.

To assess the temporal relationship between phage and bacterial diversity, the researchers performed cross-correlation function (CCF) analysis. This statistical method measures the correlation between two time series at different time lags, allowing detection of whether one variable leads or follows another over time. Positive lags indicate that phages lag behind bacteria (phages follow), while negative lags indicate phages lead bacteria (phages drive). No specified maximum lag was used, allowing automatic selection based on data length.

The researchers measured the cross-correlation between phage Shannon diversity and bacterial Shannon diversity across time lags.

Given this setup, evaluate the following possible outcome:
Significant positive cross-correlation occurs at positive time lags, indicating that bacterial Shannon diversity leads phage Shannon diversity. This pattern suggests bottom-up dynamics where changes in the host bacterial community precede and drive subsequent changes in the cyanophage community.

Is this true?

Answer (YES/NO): NO